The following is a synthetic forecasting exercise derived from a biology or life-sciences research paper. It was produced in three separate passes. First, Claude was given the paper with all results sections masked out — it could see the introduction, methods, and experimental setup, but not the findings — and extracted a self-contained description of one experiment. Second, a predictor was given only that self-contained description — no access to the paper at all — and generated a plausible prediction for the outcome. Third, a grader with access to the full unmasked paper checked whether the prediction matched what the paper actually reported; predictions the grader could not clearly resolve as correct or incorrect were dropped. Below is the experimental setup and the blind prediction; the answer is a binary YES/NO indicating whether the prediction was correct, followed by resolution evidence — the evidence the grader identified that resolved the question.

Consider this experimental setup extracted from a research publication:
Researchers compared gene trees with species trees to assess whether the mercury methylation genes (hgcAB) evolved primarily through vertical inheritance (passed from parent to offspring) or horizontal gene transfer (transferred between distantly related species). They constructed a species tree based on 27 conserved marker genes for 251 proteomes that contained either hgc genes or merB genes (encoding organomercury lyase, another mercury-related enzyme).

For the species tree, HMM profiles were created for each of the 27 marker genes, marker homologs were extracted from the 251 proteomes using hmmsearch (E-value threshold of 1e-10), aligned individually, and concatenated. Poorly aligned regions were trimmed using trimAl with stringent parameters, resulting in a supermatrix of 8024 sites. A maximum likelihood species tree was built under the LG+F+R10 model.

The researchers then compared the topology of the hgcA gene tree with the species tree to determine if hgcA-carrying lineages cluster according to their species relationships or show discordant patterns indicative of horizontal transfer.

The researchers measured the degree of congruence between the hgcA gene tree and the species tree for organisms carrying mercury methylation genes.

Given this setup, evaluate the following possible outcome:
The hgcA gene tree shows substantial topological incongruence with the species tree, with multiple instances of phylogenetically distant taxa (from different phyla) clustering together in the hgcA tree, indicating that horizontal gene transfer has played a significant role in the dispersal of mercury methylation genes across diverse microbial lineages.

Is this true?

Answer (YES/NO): NO